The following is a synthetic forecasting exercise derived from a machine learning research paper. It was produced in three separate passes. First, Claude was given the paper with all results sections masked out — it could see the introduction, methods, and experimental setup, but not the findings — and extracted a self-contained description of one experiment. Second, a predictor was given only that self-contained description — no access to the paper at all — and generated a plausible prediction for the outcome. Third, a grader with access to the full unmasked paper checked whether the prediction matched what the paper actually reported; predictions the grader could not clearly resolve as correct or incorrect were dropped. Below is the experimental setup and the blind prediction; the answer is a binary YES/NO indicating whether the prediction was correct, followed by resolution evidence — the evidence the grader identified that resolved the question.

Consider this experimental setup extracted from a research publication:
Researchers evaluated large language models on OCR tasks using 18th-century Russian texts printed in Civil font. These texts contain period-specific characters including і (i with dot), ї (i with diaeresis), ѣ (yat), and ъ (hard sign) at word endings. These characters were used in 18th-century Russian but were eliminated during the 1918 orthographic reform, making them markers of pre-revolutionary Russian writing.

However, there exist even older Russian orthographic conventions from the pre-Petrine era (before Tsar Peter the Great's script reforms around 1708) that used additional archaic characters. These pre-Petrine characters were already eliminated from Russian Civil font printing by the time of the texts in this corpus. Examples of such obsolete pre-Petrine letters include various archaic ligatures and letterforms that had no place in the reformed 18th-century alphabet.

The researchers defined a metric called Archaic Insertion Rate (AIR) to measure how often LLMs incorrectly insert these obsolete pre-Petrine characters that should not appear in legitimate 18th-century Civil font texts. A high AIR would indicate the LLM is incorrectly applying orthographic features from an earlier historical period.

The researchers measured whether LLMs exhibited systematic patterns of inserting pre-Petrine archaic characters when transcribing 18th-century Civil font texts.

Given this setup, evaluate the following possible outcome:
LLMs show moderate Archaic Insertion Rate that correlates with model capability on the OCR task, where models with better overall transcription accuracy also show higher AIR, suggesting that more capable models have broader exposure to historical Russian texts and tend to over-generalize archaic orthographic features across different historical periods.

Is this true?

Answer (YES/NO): NO